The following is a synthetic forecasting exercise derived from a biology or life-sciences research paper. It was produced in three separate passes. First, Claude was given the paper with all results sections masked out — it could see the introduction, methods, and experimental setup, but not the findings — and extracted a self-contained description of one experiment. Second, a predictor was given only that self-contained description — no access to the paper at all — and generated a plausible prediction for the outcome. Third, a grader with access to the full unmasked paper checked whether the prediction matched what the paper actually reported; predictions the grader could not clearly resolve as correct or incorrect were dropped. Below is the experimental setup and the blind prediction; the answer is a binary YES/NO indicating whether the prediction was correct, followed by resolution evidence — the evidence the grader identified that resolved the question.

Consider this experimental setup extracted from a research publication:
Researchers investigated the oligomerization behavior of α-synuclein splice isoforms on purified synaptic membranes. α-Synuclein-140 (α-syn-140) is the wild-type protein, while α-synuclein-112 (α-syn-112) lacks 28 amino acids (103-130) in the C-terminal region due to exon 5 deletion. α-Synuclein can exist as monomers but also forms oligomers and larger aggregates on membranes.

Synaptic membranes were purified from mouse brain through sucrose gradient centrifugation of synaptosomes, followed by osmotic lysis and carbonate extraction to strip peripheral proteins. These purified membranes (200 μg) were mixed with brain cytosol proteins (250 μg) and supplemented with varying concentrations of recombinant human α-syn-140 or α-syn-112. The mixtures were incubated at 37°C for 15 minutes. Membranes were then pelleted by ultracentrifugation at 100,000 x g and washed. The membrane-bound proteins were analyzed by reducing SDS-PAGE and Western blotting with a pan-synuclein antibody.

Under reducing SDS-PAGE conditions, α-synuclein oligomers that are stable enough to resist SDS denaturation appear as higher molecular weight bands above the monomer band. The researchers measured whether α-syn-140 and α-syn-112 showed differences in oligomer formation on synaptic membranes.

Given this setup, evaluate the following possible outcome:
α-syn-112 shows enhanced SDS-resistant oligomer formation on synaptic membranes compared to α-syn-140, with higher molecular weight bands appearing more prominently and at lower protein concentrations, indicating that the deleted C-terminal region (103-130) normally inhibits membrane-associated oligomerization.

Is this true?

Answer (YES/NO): YES